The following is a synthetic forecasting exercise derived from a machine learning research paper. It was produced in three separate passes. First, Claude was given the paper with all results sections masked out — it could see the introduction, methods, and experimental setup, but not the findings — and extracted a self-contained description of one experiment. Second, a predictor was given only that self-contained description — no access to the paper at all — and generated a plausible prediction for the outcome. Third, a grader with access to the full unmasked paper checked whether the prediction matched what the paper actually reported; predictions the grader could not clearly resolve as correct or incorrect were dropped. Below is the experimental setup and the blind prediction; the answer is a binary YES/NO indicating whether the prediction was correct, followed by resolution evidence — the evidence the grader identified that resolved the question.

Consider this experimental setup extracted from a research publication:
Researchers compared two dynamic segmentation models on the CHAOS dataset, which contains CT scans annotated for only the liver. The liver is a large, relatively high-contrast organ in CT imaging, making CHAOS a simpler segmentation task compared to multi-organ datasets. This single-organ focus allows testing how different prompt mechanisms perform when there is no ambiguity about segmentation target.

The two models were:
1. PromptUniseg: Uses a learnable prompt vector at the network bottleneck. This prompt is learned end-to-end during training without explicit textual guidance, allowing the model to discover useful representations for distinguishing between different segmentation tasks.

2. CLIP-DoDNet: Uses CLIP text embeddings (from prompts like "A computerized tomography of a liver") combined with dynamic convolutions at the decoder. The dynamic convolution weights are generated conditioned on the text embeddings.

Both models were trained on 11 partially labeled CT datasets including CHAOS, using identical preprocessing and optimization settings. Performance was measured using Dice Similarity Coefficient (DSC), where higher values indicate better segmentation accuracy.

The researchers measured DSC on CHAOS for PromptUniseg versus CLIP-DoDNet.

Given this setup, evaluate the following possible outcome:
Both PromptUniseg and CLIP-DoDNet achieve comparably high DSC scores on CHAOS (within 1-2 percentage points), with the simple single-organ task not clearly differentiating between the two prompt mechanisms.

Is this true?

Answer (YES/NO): NO